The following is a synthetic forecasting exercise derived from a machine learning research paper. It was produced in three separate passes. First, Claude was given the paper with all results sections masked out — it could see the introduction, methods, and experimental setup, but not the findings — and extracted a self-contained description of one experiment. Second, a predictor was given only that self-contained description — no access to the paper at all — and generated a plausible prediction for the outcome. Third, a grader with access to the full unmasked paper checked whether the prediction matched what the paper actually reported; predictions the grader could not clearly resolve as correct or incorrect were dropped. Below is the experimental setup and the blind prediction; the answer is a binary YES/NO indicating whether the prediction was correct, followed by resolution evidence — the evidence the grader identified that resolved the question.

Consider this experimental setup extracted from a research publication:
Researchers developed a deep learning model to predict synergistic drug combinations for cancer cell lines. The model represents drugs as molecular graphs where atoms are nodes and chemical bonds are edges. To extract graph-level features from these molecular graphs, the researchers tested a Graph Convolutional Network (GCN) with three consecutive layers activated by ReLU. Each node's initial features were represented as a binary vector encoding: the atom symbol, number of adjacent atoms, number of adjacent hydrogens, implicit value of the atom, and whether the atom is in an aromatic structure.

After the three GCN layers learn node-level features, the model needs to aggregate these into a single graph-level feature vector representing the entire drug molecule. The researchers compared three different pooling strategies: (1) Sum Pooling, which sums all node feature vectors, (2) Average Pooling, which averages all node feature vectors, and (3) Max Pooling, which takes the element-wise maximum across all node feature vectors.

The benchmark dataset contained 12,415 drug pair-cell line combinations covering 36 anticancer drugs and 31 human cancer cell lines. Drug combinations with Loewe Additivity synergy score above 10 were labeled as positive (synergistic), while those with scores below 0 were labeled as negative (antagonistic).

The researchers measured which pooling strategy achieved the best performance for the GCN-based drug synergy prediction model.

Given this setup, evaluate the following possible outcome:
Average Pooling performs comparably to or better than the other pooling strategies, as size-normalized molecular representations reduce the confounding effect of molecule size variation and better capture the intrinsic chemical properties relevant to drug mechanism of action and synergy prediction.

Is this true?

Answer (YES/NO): NO